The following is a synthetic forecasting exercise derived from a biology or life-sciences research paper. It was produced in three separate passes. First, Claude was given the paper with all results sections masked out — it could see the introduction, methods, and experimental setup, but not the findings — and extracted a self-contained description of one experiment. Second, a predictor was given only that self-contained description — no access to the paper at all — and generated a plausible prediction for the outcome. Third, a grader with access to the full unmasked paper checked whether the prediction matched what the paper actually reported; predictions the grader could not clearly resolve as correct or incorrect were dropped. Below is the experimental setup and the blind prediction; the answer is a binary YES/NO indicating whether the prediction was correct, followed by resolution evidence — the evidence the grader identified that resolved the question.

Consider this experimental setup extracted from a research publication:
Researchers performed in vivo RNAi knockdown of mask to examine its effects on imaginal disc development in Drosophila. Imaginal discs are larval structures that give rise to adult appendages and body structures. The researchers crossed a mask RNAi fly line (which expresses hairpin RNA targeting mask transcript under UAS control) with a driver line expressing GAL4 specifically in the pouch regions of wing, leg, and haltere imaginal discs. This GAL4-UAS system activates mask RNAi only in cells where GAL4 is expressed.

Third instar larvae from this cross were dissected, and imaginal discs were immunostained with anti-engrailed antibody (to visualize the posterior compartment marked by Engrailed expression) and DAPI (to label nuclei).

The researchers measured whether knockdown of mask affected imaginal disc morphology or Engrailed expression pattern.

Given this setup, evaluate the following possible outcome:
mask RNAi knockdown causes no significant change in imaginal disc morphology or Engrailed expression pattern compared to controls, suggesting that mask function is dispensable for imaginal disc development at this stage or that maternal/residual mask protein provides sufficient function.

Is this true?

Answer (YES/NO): NO